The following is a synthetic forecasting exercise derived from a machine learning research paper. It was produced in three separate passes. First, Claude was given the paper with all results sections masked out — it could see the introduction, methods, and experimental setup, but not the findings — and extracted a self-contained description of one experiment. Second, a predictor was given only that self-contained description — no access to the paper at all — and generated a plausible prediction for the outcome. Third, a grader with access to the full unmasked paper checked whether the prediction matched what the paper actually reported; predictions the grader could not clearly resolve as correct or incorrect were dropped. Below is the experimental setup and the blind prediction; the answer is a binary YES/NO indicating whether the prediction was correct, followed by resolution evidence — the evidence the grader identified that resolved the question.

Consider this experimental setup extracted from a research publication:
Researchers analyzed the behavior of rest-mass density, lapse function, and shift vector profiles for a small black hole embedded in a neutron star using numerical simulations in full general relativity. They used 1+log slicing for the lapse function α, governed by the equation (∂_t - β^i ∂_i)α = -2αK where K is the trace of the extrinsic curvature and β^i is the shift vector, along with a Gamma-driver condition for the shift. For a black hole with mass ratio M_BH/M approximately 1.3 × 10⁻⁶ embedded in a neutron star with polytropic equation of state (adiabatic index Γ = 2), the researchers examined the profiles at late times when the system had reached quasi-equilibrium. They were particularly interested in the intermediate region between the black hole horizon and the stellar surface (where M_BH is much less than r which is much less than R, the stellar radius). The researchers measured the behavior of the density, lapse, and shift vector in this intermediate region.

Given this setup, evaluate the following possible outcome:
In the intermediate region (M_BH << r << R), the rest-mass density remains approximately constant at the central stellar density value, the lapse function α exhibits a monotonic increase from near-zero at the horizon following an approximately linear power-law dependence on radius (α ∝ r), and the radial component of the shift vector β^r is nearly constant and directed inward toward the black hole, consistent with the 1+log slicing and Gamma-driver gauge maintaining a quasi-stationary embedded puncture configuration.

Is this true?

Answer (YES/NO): NO